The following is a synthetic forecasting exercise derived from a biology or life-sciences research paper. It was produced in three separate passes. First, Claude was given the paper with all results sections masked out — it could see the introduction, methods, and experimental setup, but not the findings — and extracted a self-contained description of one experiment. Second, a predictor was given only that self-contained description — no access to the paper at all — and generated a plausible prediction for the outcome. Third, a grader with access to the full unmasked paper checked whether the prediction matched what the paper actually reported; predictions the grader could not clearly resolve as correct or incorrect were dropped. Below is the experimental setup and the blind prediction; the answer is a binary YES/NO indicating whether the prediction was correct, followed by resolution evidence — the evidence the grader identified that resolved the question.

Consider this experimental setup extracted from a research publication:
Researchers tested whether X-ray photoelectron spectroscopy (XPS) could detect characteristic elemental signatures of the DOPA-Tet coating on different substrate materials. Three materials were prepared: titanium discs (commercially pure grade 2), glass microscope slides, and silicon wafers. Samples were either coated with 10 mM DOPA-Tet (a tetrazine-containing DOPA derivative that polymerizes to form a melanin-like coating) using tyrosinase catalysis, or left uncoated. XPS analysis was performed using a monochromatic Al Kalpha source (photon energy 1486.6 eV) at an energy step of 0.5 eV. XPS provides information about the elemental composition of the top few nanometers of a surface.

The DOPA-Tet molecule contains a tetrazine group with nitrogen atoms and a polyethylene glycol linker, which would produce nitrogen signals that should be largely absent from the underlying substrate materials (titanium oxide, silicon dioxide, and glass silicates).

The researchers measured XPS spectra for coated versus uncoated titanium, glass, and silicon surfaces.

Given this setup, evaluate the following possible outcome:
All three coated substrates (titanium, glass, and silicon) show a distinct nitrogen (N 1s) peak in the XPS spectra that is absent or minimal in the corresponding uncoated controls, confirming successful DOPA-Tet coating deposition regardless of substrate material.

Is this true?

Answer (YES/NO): YES